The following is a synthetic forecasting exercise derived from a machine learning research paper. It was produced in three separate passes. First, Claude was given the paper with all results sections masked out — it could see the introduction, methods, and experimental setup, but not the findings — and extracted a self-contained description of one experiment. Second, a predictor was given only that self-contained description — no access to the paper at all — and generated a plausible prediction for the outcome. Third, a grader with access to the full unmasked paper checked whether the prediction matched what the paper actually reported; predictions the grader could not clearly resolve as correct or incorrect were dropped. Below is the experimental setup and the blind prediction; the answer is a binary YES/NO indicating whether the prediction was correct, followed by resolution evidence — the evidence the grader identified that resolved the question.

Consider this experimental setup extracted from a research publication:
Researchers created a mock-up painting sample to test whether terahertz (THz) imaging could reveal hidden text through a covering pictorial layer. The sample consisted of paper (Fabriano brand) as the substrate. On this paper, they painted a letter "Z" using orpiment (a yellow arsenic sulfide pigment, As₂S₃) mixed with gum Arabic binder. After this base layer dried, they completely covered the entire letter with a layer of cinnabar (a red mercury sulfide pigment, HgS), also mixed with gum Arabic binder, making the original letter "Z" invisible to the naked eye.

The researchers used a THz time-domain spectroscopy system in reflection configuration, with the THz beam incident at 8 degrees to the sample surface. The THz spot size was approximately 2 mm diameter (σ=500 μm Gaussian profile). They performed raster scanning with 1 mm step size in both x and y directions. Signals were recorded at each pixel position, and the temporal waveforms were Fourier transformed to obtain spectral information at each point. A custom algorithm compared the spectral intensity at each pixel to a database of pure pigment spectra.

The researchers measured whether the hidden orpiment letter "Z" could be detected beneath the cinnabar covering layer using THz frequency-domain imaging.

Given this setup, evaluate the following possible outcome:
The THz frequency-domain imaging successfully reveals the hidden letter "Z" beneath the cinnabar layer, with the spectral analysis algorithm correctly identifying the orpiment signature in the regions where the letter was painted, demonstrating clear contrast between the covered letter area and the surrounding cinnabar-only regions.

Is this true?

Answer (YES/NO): YES